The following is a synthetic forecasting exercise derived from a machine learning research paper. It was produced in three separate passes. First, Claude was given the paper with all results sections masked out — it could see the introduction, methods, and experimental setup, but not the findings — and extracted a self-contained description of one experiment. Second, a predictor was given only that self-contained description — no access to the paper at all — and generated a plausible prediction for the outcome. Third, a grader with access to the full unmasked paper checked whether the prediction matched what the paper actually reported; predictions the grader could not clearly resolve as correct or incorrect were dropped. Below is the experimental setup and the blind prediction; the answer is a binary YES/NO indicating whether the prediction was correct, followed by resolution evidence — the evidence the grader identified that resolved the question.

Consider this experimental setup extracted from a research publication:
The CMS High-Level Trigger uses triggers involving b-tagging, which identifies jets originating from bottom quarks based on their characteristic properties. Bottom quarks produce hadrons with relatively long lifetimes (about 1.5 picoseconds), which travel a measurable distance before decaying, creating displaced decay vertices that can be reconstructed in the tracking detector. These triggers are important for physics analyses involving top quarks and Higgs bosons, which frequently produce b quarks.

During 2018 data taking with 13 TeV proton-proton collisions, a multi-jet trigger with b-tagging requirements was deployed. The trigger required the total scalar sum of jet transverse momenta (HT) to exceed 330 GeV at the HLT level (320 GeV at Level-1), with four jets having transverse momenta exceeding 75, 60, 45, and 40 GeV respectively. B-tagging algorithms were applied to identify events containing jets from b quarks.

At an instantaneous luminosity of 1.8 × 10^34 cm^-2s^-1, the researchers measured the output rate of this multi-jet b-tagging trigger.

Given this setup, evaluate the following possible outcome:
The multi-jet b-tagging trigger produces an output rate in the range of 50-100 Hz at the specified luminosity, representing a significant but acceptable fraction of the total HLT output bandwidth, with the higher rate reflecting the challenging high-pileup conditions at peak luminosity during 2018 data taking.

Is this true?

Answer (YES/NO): NO